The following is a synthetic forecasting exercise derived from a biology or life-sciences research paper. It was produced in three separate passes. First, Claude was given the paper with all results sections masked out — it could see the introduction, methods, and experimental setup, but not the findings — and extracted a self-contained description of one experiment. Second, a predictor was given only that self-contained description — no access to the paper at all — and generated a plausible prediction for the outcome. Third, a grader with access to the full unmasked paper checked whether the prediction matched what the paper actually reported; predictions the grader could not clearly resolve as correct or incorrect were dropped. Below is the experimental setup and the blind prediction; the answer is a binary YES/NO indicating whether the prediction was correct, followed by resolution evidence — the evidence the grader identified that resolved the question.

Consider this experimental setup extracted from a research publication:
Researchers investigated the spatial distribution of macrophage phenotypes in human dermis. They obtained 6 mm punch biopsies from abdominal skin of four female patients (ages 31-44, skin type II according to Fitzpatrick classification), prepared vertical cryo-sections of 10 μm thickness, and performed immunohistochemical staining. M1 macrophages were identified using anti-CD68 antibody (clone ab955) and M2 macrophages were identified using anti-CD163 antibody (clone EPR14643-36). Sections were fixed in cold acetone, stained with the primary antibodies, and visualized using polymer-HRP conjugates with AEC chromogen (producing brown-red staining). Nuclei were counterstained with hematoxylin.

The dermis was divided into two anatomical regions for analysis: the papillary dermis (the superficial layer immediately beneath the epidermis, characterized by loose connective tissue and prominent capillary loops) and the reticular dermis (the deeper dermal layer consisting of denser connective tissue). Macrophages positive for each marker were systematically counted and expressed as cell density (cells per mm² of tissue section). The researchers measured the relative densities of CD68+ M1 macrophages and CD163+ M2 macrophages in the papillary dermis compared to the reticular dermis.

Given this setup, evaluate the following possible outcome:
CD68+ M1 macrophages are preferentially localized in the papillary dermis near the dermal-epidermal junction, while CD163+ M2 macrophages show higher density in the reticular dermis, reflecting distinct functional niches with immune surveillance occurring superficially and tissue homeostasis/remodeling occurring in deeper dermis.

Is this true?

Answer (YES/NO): NO